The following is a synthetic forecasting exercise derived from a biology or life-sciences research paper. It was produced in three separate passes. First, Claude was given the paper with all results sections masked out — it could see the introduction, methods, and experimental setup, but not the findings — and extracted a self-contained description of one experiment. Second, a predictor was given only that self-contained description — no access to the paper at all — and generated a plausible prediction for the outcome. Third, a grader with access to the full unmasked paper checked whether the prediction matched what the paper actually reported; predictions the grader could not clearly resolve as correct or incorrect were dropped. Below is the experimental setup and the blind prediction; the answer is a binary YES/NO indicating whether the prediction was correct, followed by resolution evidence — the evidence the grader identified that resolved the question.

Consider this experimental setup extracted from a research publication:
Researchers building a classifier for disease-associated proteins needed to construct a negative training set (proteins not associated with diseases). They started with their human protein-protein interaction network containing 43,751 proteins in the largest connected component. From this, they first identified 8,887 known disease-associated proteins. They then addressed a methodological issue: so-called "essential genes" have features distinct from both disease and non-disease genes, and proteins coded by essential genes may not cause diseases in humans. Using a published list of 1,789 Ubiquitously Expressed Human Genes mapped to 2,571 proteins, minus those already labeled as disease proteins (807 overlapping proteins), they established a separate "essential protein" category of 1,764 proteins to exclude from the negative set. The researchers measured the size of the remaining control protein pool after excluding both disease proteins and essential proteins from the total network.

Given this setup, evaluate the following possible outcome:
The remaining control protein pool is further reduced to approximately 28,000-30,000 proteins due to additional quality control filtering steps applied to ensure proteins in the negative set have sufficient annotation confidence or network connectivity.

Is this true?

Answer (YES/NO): NO